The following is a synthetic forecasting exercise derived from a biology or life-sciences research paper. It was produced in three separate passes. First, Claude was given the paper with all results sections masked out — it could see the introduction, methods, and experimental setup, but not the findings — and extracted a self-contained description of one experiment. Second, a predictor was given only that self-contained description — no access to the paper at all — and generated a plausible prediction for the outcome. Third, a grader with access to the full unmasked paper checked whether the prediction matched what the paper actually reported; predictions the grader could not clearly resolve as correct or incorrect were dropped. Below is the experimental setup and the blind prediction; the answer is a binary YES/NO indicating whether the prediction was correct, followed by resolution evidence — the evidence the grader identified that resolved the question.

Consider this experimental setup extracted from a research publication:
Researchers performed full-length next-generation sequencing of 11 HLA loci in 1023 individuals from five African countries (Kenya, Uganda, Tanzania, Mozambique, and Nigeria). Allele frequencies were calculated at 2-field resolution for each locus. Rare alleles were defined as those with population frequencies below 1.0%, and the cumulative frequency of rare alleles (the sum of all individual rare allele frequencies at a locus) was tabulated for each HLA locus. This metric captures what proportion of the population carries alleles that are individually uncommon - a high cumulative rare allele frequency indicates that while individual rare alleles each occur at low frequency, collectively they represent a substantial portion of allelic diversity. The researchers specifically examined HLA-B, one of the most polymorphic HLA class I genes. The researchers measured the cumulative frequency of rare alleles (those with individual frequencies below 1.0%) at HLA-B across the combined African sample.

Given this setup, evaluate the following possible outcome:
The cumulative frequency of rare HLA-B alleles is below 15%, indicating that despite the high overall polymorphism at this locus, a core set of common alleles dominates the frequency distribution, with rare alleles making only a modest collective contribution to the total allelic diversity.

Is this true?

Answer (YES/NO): YES